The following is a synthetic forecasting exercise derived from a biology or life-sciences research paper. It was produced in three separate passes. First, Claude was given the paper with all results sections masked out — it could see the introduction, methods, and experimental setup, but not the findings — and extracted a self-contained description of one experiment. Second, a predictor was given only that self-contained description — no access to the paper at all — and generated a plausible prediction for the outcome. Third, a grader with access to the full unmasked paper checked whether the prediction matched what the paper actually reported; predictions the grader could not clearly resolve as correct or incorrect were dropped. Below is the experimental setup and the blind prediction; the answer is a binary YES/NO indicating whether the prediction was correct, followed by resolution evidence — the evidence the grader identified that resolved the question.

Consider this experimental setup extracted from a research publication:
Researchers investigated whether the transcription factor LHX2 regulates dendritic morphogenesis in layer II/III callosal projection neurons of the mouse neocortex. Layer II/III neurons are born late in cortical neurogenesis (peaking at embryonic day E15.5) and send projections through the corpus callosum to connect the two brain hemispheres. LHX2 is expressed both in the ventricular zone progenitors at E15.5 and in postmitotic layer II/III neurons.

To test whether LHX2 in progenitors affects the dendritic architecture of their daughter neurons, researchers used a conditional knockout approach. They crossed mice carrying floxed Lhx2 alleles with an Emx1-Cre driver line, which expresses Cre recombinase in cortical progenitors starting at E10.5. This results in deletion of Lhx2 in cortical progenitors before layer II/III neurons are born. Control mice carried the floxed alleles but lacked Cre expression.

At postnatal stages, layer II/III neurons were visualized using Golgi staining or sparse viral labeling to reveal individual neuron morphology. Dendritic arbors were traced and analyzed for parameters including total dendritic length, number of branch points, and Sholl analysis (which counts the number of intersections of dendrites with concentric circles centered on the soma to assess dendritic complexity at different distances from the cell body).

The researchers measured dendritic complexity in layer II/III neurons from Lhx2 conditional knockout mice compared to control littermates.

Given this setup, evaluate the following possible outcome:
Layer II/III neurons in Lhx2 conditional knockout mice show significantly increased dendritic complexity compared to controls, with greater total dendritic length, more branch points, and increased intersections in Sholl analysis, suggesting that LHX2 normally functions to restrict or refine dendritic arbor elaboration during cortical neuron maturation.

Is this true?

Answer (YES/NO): NO